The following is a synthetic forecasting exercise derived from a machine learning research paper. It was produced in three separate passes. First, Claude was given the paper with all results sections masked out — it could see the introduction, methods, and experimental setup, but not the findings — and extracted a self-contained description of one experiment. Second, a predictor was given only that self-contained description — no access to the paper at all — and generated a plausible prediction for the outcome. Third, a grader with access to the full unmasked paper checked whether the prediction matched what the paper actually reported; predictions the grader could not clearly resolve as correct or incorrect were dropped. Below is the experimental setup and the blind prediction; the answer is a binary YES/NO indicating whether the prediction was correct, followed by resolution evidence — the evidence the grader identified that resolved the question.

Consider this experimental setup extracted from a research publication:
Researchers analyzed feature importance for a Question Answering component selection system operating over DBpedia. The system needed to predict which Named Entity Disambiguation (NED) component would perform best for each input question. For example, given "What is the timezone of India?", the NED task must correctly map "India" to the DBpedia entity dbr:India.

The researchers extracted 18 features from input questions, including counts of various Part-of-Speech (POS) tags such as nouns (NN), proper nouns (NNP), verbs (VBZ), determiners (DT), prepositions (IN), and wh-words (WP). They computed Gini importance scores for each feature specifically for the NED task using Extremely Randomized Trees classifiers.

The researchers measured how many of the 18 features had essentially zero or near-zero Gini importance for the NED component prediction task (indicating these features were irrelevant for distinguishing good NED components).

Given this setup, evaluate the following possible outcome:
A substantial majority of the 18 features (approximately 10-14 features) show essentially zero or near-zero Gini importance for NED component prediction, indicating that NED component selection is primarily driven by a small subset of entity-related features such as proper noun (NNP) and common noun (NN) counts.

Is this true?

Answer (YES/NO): NO